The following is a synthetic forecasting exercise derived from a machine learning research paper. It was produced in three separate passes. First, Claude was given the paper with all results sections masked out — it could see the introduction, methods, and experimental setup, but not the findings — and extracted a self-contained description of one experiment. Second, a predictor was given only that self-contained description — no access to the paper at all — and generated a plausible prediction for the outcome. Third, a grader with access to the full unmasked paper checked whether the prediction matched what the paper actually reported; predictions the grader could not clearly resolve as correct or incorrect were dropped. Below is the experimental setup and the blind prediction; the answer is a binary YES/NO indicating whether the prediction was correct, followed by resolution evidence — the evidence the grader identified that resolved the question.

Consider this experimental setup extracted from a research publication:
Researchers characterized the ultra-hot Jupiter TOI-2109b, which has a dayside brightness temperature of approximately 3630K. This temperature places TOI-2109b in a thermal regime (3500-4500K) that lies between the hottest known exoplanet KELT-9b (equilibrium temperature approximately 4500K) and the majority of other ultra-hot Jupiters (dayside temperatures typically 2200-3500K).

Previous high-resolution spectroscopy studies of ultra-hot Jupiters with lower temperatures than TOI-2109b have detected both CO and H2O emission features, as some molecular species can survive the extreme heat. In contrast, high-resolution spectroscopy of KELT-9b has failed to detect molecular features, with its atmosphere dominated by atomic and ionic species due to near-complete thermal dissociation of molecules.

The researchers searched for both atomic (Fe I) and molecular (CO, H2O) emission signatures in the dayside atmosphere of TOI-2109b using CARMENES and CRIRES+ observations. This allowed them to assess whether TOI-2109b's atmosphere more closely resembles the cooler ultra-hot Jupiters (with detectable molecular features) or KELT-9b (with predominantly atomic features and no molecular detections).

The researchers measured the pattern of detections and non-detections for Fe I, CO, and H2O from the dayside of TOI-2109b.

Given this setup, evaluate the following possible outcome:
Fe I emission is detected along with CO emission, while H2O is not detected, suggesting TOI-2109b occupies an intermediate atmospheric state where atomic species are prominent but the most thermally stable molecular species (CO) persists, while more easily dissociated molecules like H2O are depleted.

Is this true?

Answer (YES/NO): YES